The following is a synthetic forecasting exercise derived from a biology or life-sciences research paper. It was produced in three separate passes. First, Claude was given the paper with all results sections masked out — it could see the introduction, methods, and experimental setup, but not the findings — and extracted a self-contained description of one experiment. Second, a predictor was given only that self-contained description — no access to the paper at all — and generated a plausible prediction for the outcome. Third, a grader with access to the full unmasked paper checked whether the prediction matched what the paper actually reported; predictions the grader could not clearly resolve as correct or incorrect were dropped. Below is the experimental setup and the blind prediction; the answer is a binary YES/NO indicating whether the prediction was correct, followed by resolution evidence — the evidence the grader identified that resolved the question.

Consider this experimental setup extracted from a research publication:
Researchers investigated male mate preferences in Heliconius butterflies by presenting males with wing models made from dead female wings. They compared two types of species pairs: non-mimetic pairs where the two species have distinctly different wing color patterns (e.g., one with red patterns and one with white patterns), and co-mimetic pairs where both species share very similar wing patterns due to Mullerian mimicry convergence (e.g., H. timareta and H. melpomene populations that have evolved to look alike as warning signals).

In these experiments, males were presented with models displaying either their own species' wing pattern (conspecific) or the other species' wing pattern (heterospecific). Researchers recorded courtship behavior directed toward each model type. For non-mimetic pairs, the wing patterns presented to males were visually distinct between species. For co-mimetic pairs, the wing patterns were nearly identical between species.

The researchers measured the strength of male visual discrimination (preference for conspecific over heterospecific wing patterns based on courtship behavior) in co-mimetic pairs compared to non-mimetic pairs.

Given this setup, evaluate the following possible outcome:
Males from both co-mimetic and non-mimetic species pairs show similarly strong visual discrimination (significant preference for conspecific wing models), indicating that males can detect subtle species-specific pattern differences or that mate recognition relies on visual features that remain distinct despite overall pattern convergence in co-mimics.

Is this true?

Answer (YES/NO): NO